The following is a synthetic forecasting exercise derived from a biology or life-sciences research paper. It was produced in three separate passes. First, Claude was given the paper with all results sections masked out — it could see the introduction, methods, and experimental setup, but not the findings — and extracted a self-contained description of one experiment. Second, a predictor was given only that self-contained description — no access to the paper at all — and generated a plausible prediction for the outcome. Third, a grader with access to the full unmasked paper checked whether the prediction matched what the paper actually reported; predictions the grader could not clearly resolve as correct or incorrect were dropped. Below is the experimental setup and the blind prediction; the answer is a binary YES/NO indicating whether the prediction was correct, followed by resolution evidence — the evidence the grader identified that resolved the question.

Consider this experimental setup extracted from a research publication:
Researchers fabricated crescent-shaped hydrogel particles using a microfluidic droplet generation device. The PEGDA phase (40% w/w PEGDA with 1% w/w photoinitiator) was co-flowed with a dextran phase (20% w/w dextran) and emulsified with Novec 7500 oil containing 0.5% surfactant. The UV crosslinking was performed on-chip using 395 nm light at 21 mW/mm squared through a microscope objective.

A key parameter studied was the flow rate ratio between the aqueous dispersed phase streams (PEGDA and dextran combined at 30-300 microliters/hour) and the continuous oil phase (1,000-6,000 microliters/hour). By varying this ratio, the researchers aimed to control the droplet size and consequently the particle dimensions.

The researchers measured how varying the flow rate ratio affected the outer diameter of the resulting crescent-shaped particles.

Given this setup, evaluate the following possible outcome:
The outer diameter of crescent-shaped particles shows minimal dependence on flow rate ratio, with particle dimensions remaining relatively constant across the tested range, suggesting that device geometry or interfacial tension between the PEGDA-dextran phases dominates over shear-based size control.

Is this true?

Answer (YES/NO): NO